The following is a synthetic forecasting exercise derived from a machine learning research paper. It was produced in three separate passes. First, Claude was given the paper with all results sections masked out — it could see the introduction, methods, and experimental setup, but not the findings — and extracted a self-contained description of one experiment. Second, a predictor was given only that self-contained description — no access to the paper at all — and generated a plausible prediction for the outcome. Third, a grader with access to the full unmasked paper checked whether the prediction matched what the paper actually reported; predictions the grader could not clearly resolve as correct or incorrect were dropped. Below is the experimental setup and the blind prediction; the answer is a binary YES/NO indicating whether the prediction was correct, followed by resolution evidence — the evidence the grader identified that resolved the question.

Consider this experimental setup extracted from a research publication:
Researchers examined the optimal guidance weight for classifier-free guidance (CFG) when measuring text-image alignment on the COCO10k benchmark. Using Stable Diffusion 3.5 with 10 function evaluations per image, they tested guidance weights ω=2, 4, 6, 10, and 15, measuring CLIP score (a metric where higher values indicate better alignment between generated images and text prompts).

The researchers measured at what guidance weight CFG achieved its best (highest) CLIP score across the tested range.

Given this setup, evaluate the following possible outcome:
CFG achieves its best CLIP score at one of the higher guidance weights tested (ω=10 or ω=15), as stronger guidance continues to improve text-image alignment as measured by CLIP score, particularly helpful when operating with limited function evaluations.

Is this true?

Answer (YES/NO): NO